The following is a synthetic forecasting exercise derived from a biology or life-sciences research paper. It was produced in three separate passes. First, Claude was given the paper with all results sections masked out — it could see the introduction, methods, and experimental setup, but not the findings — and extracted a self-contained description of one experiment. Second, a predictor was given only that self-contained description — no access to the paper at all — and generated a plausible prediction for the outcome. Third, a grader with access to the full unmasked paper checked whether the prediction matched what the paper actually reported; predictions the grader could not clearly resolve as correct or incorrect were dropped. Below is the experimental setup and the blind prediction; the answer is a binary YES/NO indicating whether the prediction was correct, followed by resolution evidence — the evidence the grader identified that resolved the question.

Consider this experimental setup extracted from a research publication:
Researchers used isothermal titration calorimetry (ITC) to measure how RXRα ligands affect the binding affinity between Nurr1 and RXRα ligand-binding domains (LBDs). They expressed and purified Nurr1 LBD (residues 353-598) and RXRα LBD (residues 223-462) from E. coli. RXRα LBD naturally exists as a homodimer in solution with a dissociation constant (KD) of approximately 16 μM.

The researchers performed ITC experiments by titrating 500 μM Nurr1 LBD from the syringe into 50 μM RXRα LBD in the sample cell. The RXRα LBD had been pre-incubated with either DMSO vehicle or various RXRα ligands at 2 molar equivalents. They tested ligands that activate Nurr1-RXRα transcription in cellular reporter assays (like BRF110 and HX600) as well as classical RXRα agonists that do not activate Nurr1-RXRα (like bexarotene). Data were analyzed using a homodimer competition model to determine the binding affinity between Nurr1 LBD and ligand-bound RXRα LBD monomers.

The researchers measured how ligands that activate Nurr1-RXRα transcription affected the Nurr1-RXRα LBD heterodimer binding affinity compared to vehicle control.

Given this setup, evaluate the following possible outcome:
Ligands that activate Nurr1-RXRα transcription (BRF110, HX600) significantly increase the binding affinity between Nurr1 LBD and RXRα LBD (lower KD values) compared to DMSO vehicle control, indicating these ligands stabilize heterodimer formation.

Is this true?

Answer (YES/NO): NO